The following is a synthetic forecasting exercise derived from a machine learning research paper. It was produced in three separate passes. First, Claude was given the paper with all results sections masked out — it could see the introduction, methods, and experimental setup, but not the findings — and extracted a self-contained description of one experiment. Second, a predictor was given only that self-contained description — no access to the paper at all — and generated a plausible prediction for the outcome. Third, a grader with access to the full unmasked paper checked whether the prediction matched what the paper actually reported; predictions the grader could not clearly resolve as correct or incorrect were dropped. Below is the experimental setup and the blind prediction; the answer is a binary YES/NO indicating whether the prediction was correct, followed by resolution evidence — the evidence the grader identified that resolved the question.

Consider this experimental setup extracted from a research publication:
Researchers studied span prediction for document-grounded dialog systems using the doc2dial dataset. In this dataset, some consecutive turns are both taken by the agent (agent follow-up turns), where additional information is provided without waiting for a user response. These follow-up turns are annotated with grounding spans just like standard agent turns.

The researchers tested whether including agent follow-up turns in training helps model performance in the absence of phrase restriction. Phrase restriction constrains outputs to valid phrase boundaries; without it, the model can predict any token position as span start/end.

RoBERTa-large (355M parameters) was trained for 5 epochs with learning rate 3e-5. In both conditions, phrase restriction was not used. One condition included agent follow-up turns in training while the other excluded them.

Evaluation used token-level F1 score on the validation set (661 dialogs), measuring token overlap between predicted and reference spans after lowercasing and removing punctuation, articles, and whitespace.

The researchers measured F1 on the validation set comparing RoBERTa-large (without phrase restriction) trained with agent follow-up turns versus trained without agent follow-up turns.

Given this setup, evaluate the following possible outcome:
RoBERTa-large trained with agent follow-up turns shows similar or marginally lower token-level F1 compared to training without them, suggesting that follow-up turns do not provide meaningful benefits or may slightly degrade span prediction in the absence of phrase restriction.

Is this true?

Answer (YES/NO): NO